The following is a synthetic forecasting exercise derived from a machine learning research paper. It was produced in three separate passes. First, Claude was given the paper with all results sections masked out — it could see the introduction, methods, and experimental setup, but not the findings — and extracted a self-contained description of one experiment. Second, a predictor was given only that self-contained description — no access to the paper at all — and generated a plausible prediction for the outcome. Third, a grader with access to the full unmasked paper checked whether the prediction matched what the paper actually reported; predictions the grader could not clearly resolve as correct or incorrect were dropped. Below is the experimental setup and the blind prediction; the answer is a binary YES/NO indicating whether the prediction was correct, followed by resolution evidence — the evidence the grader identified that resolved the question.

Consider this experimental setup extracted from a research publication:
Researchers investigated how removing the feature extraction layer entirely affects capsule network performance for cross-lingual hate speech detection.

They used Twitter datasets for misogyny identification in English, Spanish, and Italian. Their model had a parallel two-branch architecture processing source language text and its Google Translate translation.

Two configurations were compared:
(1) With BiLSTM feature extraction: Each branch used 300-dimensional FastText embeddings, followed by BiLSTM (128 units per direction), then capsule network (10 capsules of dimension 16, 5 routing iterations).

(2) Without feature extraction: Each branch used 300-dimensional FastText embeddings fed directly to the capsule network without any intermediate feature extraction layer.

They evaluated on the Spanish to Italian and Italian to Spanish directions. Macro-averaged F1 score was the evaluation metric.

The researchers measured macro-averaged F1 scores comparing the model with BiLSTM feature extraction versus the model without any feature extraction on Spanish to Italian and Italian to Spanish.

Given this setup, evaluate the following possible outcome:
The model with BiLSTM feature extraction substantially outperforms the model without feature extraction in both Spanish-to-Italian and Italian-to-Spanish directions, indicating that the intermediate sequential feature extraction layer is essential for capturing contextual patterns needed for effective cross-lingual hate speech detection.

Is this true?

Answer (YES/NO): YES